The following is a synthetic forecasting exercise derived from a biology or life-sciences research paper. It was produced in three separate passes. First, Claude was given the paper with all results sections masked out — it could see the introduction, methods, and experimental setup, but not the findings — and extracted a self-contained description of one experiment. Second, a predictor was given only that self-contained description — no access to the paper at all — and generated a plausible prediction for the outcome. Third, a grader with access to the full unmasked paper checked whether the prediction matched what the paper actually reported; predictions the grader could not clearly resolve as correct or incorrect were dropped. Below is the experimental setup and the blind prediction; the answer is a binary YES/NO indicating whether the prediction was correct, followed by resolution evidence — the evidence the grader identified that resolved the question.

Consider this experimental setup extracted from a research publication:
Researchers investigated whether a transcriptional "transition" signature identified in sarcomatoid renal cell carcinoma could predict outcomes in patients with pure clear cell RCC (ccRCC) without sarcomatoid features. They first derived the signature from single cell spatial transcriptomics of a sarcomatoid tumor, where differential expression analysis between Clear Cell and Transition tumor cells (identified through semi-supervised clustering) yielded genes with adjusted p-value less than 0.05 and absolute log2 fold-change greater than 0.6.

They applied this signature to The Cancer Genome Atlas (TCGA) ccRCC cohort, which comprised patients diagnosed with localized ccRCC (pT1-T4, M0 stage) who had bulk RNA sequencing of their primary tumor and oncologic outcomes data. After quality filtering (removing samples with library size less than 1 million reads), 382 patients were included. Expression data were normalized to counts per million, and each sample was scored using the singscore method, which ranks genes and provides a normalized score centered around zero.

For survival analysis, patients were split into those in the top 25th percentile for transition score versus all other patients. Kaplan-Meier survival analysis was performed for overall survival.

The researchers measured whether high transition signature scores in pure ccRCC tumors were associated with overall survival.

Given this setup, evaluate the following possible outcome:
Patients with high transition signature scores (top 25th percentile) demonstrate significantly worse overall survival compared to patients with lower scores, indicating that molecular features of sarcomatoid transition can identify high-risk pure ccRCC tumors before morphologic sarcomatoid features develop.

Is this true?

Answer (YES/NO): YES